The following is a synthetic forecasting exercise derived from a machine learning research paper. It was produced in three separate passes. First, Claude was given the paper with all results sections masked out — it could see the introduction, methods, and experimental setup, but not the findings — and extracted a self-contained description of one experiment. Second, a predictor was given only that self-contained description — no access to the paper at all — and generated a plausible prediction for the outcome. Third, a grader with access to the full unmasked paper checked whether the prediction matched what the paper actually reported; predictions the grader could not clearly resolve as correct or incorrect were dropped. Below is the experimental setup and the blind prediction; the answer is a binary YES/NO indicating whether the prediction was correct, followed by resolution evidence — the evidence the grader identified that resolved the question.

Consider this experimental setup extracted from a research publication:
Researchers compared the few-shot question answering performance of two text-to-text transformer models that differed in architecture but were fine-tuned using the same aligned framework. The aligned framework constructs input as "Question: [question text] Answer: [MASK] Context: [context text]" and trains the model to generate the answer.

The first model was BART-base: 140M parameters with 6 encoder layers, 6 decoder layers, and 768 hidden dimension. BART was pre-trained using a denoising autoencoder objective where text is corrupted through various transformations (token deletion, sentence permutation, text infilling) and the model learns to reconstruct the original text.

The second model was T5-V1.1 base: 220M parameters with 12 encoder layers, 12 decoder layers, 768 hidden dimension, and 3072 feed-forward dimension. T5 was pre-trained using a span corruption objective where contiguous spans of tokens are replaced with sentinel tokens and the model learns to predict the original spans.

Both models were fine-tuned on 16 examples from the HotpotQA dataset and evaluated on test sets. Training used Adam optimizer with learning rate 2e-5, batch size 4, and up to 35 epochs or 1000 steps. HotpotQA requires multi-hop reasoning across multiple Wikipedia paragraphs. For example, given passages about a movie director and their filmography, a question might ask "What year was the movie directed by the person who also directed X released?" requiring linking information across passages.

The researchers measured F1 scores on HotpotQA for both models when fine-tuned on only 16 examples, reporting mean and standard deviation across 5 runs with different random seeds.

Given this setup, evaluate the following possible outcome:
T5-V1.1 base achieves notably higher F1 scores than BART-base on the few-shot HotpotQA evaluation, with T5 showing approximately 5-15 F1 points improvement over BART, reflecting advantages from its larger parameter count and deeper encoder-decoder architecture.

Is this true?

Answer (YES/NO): NO